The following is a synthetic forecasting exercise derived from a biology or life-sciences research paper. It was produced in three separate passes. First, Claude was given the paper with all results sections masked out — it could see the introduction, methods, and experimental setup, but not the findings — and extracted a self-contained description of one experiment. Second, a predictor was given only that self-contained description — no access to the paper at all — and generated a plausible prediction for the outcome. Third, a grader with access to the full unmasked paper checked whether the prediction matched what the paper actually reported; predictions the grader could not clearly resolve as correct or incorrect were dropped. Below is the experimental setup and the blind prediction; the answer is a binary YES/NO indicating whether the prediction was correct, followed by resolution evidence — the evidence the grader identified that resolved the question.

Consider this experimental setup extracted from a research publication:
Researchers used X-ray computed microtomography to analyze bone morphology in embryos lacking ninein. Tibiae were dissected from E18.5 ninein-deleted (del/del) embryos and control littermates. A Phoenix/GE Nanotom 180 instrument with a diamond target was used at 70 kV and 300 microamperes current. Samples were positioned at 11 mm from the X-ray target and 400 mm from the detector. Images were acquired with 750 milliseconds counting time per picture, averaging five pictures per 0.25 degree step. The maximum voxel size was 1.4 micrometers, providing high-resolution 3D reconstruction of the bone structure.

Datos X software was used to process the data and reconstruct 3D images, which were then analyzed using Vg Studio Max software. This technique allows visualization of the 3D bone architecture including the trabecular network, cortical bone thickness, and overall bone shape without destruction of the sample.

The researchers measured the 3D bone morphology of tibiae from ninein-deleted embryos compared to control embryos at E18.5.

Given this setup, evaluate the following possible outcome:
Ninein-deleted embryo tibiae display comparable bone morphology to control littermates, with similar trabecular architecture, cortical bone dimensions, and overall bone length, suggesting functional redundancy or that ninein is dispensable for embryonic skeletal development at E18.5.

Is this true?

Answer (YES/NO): NO